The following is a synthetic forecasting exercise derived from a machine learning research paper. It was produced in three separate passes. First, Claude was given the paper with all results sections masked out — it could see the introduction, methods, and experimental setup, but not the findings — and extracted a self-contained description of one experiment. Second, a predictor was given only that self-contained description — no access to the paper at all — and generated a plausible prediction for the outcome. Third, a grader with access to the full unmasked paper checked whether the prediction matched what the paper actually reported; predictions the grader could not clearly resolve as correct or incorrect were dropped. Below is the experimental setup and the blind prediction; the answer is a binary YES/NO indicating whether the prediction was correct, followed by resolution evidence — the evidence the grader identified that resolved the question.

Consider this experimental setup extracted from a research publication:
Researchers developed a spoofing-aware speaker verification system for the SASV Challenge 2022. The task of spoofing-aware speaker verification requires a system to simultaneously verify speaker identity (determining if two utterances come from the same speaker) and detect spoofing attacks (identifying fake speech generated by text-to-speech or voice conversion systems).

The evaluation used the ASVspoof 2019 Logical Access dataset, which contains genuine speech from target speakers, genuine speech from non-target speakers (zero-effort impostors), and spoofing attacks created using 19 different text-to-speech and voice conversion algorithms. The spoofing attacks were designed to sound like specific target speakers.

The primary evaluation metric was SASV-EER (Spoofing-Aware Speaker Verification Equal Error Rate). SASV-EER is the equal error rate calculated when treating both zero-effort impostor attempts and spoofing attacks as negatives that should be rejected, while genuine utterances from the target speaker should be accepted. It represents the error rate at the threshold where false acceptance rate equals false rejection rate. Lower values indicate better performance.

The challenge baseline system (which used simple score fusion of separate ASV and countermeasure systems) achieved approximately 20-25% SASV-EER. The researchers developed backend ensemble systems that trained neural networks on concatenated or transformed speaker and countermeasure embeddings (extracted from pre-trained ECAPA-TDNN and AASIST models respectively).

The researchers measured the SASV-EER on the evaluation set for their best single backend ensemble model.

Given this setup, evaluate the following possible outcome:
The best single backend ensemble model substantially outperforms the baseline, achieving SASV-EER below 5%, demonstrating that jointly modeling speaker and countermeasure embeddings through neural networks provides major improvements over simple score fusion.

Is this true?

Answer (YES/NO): YES